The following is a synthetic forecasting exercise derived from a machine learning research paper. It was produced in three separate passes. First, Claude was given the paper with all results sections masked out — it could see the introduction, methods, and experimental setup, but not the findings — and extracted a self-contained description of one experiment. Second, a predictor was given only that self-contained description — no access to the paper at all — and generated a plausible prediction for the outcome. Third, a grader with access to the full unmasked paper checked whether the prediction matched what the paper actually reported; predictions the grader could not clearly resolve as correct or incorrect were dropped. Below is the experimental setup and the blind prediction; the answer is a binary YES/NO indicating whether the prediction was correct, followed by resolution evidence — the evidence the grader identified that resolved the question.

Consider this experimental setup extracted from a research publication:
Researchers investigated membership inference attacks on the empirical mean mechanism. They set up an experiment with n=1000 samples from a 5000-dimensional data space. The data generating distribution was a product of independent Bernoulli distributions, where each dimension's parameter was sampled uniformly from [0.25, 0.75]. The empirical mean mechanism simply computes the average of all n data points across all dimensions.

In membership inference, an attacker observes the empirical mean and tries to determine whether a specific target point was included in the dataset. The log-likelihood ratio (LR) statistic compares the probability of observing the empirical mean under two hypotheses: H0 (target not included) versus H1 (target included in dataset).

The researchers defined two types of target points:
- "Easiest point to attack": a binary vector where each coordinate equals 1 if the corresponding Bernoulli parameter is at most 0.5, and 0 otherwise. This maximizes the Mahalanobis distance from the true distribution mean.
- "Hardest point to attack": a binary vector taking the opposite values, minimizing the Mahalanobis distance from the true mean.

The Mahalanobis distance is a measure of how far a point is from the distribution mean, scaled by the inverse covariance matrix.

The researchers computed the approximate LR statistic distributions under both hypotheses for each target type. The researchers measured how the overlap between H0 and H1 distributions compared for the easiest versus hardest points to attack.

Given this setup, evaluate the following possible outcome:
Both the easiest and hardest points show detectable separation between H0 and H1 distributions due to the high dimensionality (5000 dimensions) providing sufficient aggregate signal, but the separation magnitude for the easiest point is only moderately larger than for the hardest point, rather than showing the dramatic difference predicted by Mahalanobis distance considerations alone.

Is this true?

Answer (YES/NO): NO